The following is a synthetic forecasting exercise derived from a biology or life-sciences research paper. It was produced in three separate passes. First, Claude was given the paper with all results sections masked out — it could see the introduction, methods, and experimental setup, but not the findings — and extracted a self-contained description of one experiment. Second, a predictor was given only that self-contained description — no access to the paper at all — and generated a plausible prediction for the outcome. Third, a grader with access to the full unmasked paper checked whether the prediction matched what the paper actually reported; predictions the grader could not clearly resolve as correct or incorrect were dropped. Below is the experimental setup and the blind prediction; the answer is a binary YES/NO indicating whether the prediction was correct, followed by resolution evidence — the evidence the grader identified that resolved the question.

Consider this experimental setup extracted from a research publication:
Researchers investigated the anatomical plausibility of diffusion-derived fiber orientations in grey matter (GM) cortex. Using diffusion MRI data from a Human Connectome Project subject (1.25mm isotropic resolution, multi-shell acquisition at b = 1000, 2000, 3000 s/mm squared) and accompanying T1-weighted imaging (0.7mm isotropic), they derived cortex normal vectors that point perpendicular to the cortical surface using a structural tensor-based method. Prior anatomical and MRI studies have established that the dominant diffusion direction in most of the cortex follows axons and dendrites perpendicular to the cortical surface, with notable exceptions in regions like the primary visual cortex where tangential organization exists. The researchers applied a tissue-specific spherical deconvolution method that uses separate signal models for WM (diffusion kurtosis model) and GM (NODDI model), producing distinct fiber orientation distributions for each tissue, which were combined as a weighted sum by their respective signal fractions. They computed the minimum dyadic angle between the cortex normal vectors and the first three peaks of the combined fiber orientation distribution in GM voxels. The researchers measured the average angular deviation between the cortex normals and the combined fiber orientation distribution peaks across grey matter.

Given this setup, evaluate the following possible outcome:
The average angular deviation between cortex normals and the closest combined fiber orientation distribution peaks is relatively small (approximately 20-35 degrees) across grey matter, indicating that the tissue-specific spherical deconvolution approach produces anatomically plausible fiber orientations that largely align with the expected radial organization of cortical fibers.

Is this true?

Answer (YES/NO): YES